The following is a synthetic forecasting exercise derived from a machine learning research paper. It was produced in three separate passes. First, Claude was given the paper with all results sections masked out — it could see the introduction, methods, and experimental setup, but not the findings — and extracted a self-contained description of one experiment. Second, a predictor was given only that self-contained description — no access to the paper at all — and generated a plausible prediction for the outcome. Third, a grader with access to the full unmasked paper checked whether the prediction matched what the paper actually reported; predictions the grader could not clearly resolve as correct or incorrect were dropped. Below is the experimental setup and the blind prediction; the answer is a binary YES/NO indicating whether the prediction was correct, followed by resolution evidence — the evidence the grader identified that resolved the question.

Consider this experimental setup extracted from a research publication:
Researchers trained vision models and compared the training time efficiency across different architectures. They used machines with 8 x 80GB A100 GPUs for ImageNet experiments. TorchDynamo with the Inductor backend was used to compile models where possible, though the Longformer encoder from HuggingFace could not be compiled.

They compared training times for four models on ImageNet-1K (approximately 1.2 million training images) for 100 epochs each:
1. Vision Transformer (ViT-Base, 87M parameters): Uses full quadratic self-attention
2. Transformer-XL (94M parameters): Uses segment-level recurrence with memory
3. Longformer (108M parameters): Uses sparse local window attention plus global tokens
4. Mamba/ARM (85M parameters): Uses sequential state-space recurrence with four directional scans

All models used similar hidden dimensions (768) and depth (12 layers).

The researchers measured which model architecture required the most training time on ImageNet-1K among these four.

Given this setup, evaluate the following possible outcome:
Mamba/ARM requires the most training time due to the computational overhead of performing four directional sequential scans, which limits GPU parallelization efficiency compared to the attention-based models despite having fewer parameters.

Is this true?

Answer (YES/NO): YES